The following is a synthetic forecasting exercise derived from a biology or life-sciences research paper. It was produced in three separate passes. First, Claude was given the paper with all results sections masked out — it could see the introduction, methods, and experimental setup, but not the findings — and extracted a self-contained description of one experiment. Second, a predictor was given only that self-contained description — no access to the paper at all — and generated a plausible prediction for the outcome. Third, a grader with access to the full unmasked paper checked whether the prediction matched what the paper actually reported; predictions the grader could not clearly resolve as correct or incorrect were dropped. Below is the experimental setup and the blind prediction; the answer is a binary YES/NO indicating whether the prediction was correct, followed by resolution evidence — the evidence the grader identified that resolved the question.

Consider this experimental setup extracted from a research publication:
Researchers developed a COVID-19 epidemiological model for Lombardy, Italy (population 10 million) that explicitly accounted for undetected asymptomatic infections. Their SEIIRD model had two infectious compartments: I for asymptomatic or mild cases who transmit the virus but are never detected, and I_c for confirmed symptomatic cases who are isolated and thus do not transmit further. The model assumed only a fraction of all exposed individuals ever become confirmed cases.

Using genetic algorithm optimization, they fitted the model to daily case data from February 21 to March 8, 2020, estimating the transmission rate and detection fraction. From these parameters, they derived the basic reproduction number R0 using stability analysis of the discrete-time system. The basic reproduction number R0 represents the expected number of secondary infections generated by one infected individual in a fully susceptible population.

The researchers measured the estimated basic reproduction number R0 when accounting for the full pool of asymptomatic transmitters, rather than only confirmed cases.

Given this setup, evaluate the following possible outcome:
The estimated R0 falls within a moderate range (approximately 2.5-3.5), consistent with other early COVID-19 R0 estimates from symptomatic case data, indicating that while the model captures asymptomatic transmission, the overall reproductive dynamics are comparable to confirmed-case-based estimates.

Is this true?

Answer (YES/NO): NO